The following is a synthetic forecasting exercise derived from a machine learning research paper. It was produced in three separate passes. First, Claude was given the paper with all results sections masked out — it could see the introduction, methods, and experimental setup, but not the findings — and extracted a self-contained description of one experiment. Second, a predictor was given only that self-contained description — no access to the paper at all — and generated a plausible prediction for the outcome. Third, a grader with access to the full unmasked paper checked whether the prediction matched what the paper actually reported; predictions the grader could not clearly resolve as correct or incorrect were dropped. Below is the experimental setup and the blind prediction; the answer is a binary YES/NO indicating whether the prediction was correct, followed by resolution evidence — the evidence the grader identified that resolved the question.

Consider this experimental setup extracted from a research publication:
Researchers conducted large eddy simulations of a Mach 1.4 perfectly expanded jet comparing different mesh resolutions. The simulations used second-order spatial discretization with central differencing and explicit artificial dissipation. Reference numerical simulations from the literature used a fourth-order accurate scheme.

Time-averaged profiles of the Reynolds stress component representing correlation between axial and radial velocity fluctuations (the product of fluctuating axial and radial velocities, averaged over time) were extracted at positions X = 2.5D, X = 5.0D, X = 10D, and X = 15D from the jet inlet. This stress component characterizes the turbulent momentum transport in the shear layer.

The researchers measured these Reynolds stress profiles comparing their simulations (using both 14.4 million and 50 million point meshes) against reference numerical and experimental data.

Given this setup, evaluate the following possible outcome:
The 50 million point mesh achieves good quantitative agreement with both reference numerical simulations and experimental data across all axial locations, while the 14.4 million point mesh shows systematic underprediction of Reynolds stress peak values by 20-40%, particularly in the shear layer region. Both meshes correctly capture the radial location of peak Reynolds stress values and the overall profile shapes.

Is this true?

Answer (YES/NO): NO